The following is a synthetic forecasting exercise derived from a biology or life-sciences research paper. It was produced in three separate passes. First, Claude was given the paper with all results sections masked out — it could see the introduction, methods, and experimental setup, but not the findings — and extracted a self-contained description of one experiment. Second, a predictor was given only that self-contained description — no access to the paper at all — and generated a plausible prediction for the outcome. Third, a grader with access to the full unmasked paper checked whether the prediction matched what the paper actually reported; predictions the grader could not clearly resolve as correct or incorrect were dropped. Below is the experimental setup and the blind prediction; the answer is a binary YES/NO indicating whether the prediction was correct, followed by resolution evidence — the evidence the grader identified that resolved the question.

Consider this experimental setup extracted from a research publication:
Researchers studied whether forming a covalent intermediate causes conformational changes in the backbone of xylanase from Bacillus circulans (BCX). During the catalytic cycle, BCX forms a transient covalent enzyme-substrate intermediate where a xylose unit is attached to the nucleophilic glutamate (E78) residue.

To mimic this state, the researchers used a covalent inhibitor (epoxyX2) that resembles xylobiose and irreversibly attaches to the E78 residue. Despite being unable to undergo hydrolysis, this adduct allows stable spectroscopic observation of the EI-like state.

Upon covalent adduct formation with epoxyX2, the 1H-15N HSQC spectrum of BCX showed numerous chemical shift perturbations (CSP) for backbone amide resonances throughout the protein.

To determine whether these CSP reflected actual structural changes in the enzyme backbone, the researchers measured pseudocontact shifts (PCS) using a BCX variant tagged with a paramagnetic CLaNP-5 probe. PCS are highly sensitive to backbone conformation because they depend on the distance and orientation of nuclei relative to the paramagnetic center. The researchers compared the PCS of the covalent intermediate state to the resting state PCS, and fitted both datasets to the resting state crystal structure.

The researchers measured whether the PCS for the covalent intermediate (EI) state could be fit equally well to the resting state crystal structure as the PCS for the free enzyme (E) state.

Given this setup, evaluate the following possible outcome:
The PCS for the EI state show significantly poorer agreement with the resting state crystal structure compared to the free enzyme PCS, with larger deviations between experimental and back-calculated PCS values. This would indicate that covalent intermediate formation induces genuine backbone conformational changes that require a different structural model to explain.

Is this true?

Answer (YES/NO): NO